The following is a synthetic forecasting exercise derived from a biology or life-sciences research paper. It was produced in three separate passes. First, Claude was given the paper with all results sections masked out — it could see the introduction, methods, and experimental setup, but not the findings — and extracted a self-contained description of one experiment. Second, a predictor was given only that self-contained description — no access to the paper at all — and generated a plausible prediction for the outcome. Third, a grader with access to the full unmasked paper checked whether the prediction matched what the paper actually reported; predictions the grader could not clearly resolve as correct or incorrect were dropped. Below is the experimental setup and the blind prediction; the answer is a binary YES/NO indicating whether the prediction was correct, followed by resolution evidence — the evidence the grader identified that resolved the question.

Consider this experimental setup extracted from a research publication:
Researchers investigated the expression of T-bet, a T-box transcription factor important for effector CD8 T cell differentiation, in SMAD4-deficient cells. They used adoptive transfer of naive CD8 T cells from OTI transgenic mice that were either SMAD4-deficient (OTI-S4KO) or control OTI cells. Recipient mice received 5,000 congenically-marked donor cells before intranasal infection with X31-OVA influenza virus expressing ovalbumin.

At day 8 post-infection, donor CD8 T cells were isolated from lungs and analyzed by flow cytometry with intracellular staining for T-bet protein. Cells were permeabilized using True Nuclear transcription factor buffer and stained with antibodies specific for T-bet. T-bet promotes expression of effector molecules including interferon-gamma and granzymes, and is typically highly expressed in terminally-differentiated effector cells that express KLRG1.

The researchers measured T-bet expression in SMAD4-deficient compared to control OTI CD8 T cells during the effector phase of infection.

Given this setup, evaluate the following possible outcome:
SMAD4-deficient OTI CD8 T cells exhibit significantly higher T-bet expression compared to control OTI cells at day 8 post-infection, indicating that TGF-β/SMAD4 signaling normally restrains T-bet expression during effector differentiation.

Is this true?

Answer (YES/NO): NO